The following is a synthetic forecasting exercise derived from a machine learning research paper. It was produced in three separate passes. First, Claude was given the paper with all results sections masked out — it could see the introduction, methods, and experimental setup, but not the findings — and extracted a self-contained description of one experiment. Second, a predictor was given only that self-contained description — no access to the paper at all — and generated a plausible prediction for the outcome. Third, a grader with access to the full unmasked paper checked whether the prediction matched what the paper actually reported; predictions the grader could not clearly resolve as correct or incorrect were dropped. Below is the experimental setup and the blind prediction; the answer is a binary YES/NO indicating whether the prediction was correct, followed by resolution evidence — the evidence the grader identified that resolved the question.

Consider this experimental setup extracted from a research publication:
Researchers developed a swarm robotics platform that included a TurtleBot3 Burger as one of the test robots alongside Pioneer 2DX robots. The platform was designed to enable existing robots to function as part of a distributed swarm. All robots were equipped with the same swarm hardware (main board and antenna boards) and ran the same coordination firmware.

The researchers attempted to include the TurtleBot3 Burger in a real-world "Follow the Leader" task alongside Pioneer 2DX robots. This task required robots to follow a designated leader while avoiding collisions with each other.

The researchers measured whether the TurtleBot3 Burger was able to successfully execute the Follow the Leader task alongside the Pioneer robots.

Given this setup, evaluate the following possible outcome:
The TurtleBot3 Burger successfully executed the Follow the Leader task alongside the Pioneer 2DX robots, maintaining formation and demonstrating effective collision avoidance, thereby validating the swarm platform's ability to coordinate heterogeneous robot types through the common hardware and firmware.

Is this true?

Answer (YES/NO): NO